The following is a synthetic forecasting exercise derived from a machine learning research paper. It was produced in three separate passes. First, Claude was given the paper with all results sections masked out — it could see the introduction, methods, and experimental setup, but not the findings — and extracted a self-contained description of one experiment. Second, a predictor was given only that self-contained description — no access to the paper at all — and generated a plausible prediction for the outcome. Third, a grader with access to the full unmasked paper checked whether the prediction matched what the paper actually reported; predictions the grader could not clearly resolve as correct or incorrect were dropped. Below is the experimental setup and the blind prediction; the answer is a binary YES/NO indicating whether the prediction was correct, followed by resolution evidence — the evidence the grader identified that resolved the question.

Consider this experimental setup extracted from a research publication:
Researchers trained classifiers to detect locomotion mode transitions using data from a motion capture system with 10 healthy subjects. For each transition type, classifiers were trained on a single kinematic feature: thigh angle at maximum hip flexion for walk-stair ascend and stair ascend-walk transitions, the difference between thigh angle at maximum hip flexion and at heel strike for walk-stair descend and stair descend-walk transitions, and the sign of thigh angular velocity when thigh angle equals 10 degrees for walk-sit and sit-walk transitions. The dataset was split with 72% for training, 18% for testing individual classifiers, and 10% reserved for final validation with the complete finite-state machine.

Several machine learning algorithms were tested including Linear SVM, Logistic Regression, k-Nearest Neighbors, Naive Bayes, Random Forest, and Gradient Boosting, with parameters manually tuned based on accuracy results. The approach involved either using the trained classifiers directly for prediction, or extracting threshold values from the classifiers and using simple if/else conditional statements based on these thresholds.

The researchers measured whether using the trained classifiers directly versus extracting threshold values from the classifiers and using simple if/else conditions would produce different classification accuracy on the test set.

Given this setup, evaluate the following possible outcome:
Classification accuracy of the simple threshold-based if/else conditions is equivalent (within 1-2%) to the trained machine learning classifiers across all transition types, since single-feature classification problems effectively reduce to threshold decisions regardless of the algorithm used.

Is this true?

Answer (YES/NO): YES